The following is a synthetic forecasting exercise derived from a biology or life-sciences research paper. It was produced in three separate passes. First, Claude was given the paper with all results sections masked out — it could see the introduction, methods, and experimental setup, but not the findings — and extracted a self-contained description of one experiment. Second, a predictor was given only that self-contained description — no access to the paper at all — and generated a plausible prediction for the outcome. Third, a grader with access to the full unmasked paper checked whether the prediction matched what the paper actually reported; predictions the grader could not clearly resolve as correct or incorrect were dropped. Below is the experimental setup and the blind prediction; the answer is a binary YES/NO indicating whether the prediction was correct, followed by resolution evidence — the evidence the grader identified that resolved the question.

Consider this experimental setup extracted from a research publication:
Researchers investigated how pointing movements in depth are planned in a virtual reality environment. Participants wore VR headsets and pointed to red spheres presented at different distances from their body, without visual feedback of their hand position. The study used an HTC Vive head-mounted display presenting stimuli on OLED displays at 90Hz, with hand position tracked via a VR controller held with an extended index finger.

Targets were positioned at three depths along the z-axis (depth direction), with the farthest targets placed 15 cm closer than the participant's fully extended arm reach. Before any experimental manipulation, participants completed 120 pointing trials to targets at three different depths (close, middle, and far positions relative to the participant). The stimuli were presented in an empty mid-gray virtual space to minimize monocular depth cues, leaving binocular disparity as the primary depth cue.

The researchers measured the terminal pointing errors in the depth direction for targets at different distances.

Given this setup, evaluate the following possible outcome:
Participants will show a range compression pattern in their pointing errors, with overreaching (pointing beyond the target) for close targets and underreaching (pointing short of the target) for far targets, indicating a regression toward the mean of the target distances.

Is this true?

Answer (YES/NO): YES